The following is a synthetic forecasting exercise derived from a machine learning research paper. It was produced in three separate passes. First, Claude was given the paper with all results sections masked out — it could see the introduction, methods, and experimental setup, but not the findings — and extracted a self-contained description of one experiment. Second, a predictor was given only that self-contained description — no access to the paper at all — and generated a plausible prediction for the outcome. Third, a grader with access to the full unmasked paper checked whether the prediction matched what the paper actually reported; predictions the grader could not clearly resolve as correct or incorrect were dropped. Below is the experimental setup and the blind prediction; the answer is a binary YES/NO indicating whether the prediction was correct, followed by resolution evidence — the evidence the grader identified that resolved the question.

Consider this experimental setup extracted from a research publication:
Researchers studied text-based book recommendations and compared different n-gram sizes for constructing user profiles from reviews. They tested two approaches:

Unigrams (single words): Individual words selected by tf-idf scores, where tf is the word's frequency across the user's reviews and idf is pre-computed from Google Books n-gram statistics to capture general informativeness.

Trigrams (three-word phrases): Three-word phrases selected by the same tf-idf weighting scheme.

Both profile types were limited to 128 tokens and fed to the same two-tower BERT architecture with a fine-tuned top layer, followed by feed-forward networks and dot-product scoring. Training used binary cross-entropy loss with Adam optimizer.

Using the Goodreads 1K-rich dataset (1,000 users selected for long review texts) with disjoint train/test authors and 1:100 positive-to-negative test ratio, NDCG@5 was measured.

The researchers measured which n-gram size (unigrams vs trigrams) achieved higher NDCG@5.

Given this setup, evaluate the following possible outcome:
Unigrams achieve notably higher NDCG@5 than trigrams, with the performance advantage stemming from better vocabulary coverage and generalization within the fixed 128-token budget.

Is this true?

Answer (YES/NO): NO